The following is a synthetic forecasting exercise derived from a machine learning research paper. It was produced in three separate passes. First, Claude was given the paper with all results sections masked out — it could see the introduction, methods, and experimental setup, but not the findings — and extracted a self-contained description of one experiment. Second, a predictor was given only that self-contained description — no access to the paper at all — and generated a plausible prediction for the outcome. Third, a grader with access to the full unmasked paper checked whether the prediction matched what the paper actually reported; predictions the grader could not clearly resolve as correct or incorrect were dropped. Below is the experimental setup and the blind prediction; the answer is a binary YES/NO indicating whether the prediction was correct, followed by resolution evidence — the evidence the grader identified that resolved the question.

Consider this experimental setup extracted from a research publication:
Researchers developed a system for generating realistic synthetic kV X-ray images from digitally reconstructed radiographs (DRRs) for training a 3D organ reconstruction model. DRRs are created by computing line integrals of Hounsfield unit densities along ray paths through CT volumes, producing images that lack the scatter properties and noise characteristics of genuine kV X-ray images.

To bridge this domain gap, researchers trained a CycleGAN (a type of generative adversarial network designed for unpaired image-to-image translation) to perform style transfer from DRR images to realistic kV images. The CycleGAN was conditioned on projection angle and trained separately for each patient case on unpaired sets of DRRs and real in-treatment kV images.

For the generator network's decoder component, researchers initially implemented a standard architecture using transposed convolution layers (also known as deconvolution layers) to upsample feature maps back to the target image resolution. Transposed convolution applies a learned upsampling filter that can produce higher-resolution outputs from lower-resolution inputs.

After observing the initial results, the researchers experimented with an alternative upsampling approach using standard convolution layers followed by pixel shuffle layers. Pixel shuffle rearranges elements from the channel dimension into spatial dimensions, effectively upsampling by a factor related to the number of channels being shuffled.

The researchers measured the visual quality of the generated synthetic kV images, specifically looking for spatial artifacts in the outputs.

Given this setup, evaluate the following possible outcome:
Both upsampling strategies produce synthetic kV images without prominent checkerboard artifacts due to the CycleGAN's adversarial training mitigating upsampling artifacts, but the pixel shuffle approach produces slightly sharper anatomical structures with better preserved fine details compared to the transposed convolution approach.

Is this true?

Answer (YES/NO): NO